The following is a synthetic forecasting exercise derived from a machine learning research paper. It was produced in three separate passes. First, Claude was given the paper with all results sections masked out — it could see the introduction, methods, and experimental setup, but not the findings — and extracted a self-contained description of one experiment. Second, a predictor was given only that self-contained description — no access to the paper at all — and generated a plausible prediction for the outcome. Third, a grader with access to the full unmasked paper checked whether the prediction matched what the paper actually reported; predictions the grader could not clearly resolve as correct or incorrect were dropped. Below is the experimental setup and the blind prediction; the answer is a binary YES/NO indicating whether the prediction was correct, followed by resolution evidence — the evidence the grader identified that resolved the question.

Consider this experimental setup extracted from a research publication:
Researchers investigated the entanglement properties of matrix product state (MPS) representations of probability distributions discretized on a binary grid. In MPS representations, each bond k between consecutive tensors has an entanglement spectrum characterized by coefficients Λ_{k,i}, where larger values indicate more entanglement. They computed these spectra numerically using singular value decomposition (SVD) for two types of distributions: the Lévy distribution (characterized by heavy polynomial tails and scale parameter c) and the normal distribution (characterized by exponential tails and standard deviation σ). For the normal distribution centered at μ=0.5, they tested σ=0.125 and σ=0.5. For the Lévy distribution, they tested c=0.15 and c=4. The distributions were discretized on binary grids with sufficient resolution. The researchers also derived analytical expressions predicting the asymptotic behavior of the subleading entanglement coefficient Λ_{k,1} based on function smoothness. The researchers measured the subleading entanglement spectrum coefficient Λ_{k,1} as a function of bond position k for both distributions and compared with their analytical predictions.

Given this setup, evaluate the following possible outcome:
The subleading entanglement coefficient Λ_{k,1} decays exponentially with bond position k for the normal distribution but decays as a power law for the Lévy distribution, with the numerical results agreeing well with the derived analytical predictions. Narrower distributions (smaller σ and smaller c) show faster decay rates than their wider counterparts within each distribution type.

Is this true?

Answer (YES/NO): NO